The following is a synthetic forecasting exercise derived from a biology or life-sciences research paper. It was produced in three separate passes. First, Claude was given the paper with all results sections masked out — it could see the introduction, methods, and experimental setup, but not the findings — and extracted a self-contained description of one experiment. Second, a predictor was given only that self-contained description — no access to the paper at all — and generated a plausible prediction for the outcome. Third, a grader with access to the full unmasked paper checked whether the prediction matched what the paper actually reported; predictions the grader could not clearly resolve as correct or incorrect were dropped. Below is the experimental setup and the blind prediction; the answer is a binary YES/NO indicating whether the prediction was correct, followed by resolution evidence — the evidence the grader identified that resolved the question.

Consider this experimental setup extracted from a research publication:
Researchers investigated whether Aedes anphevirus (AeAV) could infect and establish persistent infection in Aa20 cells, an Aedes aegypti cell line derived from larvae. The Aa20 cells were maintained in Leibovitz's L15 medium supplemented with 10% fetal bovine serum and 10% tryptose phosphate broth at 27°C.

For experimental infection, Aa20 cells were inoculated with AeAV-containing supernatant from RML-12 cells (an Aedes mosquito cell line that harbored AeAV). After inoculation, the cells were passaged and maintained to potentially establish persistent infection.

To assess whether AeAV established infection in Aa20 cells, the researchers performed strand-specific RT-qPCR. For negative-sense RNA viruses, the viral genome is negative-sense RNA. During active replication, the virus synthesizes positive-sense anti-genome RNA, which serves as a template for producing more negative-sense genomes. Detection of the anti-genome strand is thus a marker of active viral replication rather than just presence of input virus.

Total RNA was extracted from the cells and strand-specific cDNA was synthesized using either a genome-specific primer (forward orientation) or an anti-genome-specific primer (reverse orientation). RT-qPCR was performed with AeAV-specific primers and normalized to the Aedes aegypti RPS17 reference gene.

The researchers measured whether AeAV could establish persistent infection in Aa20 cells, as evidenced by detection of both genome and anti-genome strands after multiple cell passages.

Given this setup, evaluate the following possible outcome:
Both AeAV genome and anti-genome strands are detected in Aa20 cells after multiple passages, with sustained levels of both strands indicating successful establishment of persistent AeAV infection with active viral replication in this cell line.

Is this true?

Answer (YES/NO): YES